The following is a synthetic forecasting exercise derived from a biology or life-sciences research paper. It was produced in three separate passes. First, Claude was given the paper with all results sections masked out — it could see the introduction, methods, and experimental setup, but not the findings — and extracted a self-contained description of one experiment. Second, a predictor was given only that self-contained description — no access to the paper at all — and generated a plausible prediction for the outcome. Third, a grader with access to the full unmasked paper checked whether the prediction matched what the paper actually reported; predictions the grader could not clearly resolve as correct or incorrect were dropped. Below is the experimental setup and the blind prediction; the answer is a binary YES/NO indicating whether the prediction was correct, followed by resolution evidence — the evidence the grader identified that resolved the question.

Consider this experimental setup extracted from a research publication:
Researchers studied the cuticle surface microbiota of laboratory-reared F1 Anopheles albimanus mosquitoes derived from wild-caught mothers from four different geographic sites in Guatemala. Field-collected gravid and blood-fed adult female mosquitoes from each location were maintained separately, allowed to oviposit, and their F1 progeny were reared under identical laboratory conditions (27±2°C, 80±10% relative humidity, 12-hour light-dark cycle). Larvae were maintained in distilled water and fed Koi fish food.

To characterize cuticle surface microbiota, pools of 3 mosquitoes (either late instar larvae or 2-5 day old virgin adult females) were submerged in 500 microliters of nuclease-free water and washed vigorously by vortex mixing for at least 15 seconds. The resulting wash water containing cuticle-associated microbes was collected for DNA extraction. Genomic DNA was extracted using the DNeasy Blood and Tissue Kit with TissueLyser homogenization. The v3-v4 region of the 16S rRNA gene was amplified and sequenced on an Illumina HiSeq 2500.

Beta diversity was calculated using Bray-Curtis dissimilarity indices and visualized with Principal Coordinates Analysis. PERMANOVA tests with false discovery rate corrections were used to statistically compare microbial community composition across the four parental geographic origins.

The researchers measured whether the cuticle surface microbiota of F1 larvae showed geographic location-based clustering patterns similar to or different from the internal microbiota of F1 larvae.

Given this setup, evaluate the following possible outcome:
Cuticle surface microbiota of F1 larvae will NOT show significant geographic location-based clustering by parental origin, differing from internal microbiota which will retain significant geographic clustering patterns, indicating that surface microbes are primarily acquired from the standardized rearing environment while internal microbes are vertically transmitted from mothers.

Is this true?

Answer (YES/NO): NO